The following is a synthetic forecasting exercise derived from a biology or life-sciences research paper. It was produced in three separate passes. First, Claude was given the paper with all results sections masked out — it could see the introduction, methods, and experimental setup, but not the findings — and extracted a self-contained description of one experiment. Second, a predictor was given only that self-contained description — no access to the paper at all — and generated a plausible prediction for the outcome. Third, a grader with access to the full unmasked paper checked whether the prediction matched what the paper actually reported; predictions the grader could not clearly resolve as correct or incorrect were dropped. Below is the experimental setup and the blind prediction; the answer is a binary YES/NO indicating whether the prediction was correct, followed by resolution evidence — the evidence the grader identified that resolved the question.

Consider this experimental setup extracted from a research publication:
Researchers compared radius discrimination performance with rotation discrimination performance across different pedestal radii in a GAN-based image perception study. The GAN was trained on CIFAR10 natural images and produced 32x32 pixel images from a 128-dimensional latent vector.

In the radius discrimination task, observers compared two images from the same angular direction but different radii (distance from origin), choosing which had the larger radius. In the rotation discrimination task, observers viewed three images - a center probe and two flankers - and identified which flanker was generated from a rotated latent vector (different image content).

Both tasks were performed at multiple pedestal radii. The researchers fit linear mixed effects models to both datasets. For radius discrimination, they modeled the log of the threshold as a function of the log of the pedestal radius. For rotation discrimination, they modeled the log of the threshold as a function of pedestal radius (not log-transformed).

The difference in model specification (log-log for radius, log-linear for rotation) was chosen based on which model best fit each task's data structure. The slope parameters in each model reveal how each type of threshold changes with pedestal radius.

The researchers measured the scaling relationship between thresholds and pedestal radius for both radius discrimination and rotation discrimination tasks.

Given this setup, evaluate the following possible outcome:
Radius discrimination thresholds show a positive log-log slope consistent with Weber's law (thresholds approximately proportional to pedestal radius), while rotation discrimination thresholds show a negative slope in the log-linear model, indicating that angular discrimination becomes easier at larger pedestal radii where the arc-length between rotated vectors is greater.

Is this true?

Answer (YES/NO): NO